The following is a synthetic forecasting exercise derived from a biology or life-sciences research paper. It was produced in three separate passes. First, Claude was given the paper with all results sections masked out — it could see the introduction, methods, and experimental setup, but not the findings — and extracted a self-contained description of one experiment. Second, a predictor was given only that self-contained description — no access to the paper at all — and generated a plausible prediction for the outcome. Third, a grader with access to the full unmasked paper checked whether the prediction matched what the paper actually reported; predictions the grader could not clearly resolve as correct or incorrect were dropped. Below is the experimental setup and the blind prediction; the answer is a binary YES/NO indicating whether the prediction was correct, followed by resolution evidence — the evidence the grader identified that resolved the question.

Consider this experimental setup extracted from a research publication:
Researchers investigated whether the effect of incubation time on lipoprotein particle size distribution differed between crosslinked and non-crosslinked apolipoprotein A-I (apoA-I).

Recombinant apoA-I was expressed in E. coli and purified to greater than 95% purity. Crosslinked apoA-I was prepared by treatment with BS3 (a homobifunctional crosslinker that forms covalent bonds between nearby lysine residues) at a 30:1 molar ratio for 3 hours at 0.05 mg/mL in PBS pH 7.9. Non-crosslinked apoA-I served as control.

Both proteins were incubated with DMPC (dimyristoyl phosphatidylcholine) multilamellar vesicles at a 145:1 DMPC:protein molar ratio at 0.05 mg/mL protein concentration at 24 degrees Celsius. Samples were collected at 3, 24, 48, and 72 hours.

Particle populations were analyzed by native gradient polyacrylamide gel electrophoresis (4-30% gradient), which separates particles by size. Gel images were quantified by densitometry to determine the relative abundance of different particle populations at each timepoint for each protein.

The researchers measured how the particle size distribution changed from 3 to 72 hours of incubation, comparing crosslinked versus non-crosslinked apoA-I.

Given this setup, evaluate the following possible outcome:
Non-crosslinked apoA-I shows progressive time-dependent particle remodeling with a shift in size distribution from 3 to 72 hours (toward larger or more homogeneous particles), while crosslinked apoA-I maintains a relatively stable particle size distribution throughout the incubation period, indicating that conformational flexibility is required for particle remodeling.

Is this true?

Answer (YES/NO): NO